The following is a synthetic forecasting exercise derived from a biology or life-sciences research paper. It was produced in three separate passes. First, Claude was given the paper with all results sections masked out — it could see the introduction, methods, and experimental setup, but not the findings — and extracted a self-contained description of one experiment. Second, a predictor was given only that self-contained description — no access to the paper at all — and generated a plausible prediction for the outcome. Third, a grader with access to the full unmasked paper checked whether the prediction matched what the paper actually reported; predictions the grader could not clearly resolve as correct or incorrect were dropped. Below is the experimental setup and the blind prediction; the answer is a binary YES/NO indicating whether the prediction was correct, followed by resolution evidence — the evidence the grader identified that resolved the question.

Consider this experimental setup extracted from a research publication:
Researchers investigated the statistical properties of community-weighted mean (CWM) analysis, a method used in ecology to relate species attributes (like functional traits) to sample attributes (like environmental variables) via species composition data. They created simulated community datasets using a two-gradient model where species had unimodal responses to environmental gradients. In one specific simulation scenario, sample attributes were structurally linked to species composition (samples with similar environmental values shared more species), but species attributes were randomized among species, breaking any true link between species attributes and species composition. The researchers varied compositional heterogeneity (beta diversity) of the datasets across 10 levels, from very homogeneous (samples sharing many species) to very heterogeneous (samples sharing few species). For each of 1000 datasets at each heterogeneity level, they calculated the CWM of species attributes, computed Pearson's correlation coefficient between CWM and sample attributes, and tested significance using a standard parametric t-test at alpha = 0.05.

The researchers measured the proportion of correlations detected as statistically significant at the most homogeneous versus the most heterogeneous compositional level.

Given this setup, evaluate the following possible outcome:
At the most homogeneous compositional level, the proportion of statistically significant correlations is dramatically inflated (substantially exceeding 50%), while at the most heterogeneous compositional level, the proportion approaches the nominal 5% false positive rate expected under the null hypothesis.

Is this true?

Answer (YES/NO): NO